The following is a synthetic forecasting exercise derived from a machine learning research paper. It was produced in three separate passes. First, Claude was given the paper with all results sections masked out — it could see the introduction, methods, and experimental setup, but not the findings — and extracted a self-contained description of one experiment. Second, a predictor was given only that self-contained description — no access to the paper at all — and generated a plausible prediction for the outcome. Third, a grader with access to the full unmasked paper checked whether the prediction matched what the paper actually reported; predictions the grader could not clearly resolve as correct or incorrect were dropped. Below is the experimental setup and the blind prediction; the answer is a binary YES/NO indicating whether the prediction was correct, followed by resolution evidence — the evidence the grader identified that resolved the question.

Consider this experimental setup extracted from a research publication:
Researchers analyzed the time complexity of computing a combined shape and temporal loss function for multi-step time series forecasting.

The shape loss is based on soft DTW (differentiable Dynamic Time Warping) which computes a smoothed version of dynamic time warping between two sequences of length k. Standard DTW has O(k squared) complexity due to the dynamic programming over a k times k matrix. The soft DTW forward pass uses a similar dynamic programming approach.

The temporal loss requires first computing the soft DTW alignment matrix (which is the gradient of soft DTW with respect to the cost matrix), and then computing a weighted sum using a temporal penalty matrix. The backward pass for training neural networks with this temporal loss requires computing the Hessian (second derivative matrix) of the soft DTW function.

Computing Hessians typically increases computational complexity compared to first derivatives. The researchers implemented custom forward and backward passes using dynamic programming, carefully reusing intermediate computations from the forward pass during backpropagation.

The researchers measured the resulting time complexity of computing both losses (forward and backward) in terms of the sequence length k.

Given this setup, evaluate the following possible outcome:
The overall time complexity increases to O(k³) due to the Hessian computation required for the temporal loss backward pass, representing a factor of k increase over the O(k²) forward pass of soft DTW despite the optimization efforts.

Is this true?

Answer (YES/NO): NO